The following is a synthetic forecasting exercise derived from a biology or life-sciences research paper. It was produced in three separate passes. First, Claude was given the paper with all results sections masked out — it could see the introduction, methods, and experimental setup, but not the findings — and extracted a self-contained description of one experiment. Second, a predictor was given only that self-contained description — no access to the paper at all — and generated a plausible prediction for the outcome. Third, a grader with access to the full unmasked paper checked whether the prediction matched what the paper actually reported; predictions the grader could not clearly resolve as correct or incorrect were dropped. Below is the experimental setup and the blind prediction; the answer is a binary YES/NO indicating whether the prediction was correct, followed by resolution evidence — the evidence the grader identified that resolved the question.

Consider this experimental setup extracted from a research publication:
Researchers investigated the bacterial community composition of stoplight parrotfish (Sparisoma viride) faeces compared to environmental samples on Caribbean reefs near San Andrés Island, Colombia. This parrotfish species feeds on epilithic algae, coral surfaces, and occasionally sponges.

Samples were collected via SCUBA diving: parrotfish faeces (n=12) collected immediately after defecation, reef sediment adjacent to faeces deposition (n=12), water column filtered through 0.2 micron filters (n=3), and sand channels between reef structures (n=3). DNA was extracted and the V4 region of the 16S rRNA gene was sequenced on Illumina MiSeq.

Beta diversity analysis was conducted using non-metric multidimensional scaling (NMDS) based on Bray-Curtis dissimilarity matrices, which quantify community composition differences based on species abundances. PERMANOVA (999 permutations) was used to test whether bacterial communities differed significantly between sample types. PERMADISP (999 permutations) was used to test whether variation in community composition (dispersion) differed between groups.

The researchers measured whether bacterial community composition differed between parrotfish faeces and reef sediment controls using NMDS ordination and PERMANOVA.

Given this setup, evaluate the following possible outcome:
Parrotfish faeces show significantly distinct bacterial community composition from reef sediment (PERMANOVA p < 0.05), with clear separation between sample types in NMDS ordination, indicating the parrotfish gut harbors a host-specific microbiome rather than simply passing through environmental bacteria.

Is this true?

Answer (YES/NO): NO